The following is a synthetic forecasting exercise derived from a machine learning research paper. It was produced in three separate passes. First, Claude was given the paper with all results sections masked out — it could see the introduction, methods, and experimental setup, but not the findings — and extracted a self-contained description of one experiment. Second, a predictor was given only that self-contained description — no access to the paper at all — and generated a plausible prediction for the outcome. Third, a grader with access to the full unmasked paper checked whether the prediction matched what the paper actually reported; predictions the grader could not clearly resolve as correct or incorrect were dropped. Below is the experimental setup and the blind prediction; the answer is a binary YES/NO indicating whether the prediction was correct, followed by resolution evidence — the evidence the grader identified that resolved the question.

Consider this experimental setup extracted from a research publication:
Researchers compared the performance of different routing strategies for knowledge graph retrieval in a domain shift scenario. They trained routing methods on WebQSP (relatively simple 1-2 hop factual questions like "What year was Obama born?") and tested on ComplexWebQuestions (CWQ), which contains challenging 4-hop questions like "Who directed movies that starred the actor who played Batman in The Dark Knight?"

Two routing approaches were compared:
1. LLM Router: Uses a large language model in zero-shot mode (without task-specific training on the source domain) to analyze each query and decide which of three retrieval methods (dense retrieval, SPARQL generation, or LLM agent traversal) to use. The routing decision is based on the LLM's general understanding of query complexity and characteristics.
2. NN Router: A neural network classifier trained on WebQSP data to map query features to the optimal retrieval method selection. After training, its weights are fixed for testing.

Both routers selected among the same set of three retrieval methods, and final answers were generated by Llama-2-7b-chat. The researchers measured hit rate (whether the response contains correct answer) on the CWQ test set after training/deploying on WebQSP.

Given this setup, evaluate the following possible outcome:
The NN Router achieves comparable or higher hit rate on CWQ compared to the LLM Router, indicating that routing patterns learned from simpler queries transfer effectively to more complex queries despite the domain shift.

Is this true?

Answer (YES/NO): YES